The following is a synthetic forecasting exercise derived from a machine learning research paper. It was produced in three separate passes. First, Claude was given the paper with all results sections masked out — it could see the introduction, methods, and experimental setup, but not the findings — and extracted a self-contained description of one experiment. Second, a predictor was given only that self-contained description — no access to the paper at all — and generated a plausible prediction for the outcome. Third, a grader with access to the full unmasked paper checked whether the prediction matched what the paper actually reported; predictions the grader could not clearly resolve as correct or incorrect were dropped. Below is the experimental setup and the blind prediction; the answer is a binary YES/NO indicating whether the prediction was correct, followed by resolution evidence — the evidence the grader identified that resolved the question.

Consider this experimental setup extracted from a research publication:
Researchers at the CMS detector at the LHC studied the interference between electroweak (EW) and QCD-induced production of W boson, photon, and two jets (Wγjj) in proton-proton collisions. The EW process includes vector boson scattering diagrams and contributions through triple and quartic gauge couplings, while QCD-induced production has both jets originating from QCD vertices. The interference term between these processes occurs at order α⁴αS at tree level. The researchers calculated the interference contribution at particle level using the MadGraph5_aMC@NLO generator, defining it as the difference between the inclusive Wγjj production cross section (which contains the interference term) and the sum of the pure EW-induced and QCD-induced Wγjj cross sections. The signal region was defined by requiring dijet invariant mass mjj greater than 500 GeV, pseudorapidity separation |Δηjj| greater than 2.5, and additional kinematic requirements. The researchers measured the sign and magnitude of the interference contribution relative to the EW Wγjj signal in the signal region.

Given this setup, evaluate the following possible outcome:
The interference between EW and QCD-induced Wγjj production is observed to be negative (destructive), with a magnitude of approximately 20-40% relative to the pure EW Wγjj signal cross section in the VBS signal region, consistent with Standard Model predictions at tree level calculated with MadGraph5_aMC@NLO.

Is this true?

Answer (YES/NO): NO